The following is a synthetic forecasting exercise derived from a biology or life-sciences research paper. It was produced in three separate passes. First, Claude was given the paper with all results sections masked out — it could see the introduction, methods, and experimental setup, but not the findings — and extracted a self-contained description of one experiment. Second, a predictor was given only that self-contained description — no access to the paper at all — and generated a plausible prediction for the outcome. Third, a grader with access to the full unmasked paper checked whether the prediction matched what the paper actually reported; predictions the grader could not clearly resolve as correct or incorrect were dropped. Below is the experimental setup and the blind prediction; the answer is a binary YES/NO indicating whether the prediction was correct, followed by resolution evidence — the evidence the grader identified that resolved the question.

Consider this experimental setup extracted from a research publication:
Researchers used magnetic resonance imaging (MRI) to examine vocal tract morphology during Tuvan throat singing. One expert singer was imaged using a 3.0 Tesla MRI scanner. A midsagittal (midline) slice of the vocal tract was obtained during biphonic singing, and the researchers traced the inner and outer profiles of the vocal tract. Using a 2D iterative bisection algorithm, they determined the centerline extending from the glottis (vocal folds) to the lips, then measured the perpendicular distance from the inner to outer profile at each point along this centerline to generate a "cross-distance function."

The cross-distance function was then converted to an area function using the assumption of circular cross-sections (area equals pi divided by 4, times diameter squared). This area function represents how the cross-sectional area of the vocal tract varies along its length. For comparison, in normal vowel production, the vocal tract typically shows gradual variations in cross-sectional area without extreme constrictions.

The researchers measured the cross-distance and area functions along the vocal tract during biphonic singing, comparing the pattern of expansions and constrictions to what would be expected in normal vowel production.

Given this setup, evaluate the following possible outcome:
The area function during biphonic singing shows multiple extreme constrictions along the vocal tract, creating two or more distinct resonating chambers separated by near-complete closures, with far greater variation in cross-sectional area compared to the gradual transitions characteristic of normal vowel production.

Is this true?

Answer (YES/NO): NO